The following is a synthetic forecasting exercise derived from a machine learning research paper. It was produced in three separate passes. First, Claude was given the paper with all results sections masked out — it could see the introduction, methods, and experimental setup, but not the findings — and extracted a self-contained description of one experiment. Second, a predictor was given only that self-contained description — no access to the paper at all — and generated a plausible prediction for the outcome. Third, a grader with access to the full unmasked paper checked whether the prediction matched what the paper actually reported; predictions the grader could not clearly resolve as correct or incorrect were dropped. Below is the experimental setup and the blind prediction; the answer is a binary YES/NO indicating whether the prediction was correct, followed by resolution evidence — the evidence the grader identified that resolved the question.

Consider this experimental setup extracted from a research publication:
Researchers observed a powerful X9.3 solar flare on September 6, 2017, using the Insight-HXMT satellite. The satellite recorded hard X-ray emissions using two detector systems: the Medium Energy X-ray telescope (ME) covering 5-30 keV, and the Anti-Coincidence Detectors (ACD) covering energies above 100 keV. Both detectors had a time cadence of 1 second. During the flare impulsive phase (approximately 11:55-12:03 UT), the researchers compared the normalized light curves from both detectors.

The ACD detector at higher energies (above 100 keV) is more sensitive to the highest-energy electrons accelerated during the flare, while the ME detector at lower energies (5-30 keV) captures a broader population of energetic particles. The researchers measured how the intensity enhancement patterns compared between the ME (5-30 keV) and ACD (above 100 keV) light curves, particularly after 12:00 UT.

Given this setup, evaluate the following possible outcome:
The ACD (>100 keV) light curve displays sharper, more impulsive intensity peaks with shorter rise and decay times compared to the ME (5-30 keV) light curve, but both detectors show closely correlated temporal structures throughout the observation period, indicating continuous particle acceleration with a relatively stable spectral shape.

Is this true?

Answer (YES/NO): NO